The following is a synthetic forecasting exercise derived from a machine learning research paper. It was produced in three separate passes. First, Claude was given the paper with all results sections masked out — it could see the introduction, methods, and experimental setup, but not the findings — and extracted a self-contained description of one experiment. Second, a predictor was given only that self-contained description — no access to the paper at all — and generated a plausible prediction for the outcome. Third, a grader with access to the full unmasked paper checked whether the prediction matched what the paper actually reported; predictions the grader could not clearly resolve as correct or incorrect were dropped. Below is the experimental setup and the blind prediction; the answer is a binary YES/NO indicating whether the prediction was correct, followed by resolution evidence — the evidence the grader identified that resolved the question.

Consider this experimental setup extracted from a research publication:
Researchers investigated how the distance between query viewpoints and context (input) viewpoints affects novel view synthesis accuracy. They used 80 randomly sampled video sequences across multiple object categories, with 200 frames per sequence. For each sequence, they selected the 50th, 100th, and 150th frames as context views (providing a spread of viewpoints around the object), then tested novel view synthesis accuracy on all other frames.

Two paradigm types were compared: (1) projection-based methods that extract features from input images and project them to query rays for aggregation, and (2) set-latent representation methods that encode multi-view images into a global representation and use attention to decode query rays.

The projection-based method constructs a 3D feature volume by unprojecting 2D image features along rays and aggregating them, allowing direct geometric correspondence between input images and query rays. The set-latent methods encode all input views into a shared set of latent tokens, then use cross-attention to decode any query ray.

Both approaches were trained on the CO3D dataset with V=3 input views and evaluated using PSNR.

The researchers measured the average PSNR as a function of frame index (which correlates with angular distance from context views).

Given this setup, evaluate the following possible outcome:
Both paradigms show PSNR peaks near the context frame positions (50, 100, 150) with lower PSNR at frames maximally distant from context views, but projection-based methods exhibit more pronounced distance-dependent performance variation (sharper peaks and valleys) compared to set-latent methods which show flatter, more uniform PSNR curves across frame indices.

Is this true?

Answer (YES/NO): YES